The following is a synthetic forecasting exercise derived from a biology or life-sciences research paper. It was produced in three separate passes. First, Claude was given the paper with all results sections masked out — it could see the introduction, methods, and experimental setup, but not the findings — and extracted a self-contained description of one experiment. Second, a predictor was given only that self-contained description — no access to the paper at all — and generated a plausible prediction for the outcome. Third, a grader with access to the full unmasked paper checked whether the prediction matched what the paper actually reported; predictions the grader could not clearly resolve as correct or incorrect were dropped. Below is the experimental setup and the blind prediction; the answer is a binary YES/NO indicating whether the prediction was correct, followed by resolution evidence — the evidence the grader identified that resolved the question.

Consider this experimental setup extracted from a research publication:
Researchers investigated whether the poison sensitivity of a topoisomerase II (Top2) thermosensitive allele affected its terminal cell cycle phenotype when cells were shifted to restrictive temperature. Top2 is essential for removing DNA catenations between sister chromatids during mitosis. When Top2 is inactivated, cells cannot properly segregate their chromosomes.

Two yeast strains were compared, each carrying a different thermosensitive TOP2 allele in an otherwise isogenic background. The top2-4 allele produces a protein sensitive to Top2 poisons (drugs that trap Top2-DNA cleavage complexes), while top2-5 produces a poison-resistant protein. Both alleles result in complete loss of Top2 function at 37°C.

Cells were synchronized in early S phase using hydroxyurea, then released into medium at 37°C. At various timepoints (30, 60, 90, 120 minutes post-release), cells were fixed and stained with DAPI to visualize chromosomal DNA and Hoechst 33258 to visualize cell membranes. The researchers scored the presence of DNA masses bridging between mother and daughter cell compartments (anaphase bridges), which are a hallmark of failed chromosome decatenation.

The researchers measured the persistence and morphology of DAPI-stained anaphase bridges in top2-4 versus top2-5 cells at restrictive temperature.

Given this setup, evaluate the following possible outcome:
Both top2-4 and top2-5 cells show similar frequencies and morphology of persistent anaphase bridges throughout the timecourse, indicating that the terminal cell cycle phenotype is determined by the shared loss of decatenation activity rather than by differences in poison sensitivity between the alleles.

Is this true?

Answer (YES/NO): NO